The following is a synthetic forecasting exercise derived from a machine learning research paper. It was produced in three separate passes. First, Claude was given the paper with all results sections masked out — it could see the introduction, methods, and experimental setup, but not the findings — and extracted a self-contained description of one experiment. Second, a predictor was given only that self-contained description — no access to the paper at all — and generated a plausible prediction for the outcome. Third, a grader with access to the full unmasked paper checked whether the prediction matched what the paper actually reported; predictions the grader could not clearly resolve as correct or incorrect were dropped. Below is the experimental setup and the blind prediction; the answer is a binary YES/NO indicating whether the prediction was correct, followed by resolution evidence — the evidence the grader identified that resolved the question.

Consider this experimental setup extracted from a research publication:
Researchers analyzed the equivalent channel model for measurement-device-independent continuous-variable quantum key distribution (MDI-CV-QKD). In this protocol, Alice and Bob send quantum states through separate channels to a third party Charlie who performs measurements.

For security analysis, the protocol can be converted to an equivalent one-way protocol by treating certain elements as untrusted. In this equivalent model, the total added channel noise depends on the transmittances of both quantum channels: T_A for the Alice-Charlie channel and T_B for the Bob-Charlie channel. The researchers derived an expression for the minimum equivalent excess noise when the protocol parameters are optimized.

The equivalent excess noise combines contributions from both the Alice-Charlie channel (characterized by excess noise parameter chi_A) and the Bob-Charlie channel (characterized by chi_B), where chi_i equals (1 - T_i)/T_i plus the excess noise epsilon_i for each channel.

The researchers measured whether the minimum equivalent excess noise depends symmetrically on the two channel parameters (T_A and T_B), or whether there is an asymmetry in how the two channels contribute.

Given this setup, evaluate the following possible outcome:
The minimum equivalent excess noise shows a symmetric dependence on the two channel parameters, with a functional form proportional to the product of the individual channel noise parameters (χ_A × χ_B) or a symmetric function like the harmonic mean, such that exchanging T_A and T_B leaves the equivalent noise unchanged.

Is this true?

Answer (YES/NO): NO